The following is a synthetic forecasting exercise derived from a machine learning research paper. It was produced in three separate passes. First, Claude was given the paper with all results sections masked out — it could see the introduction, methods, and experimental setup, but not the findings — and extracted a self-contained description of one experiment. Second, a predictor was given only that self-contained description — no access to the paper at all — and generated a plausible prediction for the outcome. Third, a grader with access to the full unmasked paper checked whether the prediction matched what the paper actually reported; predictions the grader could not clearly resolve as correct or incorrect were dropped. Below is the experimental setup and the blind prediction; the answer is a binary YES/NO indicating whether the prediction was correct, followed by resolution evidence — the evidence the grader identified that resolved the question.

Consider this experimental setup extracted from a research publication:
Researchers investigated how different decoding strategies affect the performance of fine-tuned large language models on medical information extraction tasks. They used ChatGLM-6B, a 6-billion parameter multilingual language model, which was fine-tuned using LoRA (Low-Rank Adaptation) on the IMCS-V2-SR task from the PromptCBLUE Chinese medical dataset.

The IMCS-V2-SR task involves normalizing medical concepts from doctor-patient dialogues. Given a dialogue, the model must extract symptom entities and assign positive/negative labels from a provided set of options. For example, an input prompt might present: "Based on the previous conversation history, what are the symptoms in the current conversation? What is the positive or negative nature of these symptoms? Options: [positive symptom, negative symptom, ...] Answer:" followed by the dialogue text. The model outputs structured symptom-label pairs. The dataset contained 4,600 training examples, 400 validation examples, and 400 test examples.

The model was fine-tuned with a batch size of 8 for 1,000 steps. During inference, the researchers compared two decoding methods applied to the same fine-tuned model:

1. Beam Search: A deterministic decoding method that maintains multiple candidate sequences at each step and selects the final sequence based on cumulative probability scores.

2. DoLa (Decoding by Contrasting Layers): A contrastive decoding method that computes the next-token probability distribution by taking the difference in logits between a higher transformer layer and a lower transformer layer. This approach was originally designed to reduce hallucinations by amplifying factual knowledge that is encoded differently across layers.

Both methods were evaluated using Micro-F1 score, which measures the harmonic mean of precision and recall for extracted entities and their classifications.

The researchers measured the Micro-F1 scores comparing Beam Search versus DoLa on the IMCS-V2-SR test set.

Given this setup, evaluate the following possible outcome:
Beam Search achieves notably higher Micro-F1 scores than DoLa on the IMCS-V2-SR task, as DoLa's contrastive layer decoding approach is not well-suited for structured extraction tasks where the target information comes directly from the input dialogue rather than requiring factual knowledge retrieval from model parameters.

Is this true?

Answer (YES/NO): YES